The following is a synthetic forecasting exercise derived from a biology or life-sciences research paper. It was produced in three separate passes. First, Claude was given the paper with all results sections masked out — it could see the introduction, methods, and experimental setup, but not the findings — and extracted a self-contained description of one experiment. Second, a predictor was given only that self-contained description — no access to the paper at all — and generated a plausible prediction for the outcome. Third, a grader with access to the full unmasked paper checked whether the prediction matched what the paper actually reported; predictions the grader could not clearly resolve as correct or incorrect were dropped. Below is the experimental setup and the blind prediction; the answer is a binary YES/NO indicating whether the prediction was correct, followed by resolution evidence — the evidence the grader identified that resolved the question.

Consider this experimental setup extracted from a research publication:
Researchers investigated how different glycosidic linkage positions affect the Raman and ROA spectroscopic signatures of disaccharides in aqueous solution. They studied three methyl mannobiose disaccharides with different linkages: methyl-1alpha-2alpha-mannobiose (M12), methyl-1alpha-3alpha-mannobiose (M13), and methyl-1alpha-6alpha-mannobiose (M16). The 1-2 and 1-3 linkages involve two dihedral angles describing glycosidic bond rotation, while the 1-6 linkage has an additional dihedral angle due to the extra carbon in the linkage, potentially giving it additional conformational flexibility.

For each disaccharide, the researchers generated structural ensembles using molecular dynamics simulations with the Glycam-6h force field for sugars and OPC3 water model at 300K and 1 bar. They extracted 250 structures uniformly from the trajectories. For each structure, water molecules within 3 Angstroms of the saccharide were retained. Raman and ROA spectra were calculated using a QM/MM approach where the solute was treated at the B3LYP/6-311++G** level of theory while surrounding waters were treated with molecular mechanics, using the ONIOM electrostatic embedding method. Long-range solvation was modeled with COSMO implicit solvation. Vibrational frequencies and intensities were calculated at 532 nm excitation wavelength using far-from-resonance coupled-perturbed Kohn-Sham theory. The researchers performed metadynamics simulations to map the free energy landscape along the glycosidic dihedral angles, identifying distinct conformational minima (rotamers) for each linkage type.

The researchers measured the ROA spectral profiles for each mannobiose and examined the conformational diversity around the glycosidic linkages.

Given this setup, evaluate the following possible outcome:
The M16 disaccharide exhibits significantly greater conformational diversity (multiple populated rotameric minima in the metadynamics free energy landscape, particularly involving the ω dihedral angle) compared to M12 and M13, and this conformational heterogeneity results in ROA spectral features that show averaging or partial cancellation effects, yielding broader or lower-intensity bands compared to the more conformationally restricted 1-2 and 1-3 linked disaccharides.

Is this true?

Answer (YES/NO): NO